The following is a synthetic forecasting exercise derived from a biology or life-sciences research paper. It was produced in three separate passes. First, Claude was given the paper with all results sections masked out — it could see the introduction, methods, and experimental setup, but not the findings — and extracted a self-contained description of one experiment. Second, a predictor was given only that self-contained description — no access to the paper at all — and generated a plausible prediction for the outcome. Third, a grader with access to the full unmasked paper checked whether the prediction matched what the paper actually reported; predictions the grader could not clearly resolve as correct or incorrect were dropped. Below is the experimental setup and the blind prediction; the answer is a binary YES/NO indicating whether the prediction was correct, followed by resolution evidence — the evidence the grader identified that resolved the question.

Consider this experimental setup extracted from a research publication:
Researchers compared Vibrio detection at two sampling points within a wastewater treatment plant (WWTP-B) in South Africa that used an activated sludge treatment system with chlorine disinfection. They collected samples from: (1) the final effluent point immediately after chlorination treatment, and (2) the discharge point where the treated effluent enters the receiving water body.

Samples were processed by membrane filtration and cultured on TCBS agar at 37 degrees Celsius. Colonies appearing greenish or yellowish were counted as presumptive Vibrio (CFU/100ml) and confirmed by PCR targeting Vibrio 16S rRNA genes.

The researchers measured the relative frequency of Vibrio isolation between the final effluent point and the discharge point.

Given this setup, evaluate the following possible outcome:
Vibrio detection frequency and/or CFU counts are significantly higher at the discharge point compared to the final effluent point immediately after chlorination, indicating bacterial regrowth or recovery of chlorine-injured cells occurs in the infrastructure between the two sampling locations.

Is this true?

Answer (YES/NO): NO